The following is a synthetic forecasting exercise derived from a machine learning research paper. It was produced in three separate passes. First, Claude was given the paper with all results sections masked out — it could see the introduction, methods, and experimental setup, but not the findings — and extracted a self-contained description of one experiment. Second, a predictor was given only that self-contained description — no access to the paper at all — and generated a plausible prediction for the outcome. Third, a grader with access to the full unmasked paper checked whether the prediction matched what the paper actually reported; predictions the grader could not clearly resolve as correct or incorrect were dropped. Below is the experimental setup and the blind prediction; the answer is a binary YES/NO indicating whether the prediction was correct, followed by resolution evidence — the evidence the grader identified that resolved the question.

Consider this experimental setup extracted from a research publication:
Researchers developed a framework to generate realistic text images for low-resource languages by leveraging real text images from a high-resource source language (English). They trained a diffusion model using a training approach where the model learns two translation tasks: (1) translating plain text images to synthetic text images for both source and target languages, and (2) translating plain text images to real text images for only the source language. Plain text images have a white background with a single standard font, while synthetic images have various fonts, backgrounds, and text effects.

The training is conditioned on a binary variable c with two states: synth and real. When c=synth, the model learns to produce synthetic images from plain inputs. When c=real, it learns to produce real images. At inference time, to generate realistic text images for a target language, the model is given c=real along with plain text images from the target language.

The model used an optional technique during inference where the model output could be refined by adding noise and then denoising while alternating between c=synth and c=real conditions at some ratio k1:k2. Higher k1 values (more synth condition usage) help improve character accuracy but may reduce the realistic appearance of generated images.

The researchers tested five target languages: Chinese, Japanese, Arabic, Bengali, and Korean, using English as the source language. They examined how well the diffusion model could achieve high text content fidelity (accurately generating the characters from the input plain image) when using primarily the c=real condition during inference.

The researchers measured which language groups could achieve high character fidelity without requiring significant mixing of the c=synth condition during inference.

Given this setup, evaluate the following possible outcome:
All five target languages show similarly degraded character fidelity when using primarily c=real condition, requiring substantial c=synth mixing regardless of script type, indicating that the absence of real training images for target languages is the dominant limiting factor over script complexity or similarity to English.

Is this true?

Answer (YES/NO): NO